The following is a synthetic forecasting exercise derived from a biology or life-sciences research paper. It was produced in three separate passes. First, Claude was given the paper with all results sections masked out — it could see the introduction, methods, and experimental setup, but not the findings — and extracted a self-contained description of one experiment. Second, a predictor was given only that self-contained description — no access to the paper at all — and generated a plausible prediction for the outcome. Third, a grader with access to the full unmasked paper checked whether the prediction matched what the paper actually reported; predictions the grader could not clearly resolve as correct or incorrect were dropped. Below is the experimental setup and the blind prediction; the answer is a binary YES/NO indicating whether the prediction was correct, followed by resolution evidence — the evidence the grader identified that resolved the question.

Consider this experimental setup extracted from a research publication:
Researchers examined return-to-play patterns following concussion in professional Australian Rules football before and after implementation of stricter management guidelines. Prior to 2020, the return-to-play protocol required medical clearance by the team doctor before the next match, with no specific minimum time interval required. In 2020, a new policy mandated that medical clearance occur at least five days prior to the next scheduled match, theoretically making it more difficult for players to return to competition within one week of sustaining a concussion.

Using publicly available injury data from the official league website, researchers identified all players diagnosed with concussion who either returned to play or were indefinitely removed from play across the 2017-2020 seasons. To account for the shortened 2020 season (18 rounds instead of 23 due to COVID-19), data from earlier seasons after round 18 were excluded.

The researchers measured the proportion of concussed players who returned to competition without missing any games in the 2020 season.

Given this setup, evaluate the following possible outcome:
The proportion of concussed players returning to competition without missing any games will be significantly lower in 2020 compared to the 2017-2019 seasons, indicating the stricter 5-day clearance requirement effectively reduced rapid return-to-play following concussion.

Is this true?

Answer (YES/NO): NO